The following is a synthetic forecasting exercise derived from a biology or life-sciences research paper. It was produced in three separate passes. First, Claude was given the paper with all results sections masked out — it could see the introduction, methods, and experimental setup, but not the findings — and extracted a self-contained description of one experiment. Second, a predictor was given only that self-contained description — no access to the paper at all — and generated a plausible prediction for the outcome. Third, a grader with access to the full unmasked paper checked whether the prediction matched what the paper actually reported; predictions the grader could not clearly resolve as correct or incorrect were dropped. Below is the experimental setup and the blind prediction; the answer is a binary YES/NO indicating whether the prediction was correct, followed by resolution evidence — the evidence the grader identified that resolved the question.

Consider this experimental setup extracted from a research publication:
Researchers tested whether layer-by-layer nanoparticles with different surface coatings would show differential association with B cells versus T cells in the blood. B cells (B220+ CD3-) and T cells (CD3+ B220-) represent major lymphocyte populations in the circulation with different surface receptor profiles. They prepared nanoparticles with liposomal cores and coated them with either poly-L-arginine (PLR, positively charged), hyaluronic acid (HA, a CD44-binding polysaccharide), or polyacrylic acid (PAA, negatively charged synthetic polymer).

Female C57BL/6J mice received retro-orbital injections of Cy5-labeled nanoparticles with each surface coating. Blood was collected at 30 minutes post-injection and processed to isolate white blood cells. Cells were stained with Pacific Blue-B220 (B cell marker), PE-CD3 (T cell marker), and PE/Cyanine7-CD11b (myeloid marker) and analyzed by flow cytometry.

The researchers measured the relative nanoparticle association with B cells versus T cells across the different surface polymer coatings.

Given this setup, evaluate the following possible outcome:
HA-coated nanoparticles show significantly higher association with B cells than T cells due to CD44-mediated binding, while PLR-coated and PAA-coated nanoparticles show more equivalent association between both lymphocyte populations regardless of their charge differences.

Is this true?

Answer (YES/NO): NO